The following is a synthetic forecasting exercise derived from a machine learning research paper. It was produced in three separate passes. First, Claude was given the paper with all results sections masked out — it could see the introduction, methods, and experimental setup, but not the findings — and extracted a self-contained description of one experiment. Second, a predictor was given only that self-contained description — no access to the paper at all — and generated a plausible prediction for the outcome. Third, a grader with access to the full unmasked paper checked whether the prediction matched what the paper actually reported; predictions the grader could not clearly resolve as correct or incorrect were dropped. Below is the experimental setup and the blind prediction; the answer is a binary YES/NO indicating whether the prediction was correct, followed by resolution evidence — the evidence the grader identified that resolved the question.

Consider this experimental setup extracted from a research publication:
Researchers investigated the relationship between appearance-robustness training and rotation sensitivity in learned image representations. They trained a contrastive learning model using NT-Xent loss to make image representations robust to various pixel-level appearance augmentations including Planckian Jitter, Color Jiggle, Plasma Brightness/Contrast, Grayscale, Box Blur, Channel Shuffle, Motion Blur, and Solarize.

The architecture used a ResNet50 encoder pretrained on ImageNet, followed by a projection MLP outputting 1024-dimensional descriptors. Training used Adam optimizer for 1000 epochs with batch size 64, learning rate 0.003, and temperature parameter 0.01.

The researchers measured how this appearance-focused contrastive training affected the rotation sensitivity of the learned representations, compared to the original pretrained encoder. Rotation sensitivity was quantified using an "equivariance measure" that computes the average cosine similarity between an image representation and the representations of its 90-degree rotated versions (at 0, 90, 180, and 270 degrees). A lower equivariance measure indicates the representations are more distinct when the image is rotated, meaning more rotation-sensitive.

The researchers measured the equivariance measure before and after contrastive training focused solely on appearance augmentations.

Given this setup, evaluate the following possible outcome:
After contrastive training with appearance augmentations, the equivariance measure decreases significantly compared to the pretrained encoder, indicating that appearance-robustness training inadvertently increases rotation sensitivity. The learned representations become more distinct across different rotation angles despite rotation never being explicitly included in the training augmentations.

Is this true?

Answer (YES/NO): YES